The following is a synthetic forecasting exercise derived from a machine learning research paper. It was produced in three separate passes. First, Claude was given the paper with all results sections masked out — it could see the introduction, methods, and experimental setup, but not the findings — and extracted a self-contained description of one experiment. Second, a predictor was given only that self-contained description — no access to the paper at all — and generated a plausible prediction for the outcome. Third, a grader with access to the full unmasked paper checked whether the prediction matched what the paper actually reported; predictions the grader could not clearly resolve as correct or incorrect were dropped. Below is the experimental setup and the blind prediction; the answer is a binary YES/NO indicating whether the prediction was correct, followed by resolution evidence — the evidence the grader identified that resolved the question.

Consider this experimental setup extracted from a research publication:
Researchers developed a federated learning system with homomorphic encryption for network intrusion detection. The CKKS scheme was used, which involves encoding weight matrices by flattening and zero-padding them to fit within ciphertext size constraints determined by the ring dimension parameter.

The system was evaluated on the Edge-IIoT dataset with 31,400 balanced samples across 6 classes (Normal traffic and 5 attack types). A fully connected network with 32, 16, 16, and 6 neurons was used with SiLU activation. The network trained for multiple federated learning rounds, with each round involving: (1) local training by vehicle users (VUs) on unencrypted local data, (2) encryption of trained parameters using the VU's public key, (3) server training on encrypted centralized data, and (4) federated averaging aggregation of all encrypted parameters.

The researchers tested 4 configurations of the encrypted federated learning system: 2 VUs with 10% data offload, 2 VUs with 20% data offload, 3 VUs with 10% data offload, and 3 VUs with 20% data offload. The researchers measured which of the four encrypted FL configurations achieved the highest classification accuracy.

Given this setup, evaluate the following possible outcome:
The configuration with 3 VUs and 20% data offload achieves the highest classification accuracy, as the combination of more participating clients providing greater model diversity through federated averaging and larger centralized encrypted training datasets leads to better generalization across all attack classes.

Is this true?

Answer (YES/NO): NO